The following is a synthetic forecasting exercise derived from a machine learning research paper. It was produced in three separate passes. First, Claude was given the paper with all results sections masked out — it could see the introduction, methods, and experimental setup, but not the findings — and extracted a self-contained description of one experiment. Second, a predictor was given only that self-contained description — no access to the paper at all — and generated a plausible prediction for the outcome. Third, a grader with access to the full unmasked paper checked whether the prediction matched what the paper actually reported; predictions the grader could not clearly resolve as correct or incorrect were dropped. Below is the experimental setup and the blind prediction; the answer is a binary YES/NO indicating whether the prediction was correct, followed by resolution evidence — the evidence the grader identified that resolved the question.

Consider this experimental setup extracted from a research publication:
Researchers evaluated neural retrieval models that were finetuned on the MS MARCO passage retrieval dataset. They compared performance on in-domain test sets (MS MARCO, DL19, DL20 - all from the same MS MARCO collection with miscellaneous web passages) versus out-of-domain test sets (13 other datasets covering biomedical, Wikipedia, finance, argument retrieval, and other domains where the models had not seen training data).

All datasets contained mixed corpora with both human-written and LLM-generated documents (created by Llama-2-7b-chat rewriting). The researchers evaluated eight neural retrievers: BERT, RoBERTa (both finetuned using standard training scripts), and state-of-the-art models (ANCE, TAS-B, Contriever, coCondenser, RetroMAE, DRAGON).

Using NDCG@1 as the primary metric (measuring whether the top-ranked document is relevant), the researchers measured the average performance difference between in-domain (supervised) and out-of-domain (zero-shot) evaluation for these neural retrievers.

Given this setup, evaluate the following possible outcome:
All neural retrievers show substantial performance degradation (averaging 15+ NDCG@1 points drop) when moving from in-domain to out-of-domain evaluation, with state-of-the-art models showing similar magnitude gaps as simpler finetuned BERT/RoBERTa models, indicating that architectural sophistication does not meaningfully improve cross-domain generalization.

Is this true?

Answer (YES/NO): NO